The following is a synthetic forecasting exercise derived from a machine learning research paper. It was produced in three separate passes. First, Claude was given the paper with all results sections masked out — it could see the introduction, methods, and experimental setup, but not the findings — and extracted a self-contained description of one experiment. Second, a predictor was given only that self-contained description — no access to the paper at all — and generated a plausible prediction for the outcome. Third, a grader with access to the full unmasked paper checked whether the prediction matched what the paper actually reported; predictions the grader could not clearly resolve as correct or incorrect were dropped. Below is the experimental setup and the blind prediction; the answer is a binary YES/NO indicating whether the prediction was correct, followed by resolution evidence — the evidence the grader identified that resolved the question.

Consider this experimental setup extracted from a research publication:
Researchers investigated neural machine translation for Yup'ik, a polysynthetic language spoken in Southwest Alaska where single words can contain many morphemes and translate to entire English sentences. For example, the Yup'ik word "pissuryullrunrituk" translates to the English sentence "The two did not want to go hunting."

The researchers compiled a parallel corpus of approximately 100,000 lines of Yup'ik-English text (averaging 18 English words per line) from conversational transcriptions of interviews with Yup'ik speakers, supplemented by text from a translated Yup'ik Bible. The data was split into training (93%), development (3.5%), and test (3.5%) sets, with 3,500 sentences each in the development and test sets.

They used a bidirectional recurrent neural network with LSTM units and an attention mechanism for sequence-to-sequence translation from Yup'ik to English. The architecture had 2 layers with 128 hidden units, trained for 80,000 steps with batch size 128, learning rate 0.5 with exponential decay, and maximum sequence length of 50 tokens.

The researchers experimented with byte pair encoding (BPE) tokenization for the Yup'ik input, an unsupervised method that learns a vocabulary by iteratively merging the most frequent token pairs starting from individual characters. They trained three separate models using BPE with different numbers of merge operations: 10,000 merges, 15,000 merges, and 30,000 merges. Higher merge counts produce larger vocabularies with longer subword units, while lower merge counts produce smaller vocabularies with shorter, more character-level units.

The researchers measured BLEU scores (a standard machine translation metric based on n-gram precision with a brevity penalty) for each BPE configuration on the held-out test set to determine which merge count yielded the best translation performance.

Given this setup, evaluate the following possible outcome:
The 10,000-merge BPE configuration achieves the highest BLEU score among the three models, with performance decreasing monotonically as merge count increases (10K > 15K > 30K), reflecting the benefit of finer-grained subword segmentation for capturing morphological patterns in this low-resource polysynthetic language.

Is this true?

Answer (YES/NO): NO